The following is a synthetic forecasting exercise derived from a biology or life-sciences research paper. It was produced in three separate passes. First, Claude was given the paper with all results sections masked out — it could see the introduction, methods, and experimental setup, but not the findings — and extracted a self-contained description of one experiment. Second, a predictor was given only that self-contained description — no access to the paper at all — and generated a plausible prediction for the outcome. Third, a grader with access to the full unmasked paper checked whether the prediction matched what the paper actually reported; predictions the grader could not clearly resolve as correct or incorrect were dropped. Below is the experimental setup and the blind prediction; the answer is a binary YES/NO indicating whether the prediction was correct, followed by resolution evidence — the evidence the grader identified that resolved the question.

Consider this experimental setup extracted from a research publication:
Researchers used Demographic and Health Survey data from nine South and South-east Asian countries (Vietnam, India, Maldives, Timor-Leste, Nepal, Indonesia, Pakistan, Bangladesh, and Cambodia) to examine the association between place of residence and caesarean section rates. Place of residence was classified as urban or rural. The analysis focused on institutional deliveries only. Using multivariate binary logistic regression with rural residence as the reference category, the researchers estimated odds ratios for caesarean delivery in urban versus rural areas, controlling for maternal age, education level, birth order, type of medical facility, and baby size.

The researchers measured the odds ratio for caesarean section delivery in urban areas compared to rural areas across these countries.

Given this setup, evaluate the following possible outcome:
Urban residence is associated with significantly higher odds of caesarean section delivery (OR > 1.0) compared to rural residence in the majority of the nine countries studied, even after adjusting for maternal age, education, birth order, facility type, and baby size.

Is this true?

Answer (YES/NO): YES